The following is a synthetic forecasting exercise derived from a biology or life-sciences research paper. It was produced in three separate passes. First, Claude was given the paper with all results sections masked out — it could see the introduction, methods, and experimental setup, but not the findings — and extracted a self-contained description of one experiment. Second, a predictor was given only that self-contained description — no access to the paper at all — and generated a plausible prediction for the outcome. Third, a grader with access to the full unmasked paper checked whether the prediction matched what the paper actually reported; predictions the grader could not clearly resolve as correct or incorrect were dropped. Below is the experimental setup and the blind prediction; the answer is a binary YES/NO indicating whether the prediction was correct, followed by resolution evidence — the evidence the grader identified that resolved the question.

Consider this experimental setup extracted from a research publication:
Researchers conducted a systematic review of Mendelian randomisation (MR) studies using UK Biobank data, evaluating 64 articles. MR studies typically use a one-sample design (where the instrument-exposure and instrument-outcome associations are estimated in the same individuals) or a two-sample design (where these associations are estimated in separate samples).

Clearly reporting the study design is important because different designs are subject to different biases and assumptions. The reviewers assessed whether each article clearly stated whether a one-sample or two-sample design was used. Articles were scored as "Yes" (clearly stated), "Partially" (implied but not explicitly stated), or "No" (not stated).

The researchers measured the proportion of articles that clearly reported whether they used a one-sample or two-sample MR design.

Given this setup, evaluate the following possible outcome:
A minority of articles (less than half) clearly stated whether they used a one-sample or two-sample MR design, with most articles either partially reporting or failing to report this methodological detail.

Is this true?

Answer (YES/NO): YES